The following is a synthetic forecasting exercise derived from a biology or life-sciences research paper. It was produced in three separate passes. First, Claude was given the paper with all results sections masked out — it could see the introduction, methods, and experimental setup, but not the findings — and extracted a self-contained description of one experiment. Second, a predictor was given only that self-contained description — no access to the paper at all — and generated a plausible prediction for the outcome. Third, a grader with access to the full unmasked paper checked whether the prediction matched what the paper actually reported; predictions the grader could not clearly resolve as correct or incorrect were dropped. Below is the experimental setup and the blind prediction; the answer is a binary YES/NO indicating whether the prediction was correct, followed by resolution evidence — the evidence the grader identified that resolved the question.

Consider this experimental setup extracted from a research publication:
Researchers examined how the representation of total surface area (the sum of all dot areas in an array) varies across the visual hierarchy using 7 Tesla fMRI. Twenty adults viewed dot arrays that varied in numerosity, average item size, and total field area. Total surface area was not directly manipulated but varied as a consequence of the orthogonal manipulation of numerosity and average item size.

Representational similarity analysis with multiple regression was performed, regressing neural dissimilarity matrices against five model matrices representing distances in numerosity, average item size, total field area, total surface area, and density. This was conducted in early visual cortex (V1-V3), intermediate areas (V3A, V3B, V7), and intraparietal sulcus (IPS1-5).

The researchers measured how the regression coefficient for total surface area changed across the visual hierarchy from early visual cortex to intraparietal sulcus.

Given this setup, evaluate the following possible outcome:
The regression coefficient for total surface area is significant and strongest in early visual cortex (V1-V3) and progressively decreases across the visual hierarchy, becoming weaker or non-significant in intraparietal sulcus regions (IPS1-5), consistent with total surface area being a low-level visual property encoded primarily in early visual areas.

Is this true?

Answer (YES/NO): YES